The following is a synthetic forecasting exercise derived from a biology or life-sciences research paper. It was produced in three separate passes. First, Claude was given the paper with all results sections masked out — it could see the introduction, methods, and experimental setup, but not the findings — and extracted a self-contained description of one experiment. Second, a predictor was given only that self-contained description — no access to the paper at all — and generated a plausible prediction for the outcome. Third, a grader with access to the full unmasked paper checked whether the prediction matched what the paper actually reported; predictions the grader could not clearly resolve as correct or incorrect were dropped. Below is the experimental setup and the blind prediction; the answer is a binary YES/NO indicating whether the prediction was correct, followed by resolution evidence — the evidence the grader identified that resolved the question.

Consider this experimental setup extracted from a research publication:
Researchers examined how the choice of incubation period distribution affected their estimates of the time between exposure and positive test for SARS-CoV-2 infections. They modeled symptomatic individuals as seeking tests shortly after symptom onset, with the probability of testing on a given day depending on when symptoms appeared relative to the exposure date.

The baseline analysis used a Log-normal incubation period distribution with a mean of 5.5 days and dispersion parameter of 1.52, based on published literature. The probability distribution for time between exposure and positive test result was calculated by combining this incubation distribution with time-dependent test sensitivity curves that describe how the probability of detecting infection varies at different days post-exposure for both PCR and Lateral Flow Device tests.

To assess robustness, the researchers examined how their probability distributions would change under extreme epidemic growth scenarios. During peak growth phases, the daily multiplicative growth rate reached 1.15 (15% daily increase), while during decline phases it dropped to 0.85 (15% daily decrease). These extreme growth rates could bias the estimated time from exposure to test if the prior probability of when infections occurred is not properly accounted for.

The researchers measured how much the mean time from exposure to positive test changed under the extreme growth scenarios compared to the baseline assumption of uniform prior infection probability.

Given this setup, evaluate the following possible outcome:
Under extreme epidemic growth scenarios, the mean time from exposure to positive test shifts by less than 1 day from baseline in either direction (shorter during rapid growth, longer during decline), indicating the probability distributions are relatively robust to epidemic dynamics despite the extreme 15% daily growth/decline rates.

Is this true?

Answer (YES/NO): YES